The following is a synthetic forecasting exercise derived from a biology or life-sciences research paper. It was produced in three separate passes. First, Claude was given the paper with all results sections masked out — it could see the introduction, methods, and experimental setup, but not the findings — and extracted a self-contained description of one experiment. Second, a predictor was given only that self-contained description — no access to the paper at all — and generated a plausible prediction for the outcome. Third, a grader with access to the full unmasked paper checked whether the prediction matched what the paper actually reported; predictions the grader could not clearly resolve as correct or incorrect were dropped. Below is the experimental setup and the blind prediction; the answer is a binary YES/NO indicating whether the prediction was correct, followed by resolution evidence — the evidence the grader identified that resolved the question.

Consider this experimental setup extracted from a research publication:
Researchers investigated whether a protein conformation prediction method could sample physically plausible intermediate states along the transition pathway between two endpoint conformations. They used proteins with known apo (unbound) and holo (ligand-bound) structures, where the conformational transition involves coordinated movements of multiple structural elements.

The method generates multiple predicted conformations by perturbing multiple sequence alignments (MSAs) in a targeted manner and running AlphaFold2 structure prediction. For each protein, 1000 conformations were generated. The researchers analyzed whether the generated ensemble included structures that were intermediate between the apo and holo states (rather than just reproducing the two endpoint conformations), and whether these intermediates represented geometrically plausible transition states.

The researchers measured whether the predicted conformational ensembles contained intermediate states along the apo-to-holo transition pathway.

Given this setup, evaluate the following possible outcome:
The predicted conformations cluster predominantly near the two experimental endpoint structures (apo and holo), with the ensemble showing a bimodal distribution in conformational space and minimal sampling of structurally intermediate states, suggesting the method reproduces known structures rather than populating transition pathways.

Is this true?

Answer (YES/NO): NO